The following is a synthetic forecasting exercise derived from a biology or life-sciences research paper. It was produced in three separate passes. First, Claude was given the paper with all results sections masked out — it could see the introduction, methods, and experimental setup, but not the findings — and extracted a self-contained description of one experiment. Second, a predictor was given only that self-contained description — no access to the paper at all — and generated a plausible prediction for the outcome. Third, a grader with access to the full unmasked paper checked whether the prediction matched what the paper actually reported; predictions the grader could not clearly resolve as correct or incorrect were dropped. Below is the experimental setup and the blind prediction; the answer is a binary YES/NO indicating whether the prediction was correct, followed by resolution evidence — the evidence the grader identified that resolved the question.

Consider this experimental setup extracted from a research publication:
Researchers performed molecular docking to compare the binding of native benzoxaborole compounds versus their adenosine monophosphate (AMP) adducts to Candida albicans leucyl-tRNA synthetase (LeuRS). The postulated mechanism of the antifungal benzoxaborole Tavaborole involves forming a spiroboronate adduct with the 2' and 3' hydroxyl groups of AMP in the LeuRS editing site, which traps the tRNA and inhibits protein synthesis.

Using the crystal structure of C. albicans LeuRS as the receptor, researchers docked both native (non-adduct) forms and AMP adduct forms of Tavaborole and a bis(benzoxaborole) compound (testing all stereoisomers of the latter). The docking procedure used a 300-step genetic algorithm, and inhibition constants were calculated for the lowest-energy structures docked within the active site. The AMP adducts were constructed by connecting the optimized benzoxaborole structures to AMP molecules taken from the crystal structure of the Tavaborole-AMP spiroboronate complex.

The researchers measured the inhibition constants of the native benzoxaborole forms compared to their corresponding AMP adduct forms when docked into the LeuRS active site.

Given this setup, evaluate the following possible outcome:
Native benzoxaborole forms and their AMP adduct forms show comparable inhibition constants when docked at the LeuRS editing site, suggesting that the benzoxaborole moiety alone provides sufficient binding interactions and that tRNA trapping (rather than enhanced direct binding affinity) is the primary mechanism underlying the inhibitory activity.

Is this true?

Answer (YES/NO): NO